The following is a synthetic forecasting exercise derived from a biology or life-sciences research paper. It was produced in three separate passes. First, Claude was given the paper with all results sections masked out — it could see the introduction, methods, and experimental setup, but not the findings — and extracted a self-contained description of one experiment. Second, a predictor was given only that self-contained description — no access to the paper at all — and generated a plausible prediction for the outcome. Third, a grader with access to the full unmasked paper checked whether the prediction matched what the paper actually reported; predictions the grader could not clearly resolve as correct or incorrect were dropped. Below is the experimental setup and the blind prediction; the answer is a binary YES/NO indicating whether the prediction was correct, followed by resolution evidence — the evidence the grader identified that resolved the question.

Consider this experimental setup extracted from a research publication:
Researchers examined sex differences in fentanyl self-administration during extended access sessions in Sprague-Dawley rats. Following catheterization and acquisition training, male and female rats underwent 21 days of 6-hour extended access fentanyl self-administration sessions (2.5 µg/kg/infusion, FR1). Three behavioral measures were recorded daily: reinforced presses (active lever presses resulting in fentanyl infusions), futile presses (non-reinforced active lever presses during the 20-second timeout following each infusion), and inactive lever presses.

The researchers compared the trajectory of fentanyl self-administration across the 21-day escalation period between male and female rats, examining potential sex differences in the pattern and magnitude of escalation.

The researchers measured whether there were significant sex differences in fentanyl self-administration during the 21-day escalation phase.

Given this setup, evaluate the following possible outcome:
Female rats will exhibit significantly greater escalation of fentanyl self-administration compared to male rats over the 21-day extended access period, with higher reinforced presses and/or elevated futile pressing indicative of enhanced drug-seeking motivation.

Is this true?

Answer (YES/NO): NO